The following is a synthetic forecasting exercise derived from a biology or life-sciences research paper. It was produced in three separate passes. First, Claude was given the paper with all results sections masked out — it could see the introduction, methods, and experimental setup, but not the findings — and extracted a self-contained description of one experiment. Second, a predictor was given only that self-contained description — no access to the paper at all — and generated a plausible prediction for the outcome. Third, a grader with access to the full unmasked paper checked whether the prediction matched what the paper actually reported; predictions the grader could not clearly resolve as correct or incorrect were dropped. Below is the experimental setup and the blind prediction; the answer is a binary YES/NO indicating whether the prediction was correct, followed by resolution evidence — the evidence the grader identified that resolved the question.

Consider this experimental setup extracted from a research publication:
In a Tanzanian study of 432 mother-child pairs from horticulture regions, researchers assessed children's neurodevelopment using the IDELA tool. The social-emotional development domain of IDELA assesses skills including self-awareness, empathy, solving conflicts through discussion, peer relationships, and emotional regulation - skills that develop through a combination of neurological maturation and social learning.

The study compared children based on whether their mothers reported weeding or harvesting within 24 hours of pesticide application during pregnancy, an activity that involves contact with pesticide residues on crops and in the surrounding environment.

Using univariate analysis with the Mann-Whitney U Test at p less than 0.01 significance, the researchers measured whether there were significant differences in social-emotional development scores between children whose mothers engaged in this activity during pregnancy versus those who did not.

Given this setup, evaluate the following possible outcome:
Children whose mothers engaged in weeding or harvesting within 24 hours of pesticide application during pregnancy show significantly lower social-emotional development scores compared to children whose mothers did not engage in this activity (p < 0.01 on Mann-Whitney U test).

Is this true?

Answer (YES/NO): NO